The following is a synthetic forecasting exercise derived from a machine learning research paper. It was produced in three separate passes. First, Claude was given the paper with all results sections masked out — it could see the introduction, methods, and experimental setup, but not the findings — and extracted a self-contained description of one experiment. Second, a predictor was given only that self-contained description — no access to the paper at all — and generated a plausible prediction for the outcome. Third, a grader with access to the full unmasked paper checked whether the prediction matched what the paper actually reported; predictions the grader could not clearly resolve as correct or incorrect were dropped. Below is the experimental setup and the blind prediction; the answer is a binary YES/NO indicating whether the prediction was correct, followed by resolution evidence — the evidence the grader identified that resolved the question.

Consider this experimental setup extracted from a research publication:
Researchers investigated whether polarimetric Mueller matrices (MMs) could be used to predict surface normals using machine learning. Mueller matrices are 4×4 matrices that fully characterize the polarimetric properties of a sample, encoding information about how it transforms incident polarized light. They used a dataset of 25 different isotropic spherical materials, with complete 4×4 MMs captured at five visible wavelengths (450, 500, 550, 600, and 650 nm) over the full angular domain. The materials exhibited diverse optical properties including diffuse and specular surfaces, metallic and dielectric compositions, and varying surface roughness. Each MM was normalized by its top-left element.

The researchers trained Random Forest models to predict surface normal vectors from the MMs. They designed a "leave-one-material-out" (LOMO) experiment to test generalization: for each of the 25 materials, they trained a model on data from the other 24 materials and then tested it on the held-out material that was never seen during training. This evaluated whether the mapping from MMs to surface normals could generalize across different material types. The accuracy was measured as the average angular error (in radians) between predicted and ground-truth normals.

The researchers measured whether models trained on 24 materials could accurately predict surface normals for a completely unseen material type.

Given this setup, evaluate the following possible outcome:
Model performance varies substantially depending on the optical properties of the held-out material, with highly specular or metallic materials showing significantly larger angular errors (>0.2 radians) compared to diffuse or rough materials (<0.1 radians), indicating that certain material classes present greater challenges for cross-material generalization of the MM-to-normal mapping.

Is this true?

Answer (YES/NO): NO